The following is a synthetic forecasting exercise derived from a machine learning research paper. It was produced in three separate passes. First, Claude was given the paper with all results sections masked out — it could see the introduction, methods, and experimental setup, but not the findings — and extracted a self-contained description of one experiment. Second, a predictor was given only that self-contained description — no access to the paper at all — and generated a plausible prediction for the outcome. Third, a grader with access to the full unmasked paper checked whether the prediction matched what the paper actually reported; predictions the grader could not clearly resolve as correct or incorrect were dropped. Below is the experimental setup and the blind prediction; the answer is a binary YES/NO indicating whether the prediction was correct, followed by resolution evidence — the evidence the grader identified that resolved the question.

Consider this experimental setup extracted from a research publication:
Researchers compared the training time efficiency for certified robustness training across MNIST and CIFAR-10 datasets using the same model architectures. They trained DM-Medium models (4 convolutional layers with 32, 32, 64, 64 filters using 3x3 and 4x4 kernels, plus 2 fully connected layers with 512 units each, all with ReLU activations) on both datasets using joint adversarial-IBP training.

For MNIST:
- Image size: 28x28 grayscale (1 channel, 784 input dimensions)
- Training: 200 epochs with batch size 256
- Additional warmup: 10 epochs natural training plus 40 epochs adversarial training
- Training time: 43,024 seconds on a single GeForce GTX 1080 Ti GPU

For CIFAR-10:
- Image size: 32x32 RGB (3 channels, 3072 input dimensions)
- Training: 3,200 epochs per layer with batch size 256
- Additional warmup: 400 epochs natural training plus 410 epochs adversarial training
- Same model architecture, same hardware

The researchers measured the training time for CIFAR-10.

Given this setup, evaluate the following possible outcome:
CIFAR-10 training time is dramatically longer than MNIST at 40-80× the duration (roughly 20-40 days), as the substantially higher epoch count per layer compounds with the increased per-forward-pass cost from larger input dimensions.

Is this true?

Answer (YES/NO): NO